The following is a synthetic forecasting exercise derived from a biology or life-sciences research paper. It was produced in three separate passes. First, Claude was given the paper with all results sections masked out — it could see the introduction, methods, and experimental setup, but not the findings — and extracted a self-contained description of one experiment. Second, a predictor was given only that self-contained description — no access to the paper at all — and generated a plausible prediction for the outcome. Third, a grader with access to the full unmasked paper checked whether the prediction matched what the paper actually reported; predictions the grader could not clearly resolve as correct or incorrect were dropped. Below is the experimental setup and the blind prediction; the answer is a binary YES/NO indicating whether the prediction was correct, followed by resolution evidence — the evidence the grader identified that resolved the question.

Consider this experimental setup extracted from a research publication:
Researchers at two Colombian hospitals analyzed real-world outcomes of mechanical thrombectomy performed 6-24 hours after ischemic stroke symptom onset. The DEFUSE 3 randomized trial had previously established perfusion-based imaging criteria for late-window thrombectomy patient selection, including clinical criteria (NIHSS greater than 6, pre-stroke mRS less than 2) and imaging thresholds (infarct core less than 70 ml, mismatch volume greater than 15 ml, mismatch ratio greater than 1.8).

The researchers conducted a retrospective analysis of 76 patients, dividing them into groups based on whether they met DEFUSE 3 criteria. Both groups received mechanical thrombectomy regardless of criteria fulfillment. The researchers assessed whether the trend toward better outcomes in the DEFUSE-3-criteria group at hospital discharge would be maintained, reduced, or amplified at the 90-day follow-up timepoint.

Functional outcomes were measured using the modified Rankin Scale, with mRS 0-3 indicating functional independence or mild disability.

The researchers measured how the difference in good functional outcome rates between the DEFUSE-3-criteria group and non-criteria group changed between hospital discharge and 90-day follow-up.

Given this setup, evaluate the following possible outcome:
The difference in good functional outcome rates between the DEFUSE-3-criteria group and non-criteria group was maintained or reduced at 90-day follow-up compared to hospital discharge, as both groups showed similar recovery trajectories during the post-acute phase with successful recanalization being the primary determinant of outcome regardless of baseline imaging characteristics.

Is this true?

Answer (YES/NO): YES